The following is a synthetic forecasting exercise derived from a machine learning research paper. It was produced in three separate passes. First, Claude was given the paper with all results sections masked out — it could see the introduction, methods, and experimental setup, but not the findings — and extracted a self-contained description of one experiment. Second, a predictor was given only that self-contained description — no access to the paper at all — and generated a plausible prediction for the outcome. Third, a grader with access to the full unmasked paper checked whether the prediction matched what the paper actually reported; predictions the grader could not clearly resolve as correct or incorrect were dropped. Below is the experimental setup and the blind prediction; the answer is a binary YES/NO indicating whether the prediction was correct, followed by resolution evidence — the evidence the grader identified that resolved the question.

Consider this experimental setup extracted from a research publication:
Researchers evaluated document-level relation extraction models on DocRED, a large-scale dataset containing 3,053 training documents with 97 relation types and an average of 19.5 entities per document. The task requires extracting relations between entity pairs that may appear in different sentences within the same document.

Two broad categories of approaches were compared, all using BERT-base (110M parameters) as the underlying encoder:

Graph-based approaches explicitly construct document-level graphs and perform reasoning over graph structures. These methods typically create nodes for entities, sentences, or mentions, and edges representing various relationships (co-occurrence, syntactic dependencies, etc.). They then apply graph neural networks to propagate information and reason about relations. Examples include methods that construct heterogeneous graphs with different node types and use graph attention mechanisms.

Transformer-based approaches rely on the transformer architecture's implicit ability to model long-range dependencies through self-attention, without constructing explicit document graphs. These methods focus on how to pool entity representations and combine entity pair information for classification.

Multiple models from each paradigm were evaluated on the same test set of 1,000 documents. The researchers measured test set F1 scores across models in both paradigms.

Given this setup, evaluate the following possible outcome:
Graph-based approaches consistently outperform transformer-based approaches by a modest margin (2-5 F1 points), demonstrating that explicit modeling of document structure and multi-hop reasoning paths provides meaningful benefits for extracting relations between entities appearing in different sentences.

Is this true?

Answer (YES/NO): NO